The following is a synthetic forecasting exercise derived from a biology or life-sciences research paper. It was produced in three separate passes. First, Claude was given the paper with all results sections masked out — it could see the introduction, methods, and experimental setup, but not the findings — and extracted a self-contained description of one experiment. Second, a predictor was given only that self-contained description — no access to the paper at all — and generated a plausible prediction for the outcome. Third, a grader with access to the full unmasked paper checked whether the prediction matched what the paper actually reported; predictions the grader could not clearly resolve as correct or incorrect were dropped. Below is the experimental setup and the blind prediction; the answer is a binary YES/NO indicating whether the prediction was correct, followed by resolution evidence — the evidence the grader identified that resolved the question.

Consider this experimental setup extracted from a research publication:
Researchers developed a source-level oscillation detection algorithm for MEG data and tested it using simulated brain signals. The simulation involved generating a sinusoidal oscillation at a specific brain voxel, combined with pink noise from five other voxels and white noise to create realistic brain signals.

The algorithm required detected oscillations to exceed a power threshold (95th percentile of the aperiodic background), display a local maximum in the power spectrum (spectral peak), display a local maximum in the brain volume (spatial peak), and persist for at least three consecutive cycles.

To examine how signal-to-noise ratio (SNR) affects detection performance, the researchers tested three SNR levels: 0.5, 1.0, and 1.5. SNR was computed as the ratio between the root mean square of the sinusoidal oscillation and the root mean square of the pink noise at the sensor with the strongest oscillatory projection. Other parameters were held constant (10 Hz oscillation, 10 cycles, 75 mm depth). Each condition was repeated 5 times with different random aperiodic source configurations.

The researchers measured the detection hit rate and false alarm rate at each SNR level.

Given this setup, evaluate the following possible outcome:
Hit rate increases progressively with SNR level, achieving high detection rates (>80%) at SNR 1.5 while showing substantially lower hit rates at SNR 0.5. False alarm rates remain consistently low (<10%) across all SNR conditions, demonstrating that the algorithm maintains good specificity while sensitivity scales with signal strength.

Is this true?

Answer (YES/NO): YES